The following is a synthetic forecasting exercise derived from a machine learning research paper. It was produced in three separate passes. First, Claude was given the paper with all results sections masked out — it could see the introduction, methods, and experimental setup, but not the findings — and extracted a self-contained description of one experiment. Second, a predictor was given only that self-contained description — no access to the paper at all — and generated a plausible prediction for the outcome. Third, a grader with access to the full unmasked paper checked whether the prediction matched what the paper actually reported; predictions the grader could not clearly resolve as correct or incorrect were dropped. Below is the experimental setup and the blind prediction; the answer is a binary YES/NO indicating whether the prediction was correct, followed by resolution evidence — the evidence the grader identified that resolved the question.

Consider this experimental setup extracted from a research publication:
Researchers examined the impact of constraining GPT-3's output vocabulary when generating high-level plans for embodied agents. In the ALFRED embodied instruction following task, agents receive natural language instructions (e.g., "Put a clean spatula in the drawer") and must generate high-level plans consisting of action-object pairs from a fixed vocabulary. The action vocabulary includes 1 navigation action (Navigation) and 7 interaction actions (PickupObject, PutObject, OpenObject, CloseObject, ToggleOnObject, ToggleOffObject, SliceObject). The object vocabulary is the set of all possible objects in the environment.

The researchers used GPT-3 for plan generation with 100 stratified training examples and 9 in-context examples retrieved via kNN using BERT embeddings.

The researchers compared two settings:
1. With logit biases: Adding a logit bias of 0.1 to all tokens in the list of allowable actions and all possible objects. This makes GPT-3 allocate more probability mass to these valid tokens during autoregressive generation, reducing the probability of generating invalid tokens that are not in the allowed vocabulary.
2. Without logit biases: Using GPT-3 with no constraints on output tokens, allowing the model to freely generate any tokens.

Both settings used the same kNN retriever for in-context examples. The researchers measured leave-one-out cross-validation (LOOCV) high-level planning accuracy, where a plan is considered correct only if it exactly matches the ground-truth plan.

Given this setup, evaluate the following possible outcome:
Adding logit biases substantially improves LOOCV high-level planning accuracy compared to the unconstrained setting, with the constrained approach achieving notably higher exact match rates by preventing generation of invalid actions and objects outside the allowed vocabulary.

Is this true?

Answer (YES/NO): NO